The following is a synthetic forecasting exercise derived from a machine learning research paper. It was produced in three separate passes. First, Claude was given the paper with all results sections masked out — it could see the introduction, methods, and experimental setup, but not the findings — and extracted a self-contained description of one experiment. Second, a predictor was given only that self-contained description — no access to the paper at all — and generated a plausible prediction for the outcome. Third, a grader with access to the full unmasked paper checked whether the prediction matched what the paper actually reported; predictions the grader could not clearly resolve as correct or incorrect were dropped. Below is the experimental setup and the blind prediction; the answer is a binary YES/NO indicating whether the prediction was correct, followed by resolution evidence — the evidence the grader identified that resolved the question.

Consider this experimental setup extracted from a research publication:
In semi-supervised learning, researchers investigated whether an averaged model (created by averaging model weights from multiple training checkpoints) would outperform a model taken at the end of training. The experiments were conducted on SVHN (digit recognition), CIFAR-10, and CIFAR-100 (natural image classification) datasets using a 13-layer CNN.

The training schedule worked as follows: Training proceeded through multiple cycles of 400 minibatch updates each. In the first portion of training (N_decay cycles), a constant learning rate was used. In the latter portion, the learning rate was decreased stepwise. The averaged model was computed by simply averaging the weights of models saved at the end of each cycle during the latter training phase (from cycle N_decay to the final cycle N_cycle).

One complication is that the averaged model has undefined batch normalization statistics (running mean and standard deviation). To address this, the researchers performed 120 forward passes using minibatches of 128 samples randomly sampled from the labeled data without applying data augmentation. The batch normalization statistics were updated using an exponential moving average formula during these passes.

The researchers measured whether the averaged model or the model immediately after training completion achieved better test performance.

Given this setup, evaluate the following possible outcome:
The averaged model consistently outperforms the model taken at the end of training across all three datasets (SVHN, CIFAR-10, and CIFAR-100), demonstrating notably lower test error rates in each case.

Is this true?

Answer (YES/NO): YES